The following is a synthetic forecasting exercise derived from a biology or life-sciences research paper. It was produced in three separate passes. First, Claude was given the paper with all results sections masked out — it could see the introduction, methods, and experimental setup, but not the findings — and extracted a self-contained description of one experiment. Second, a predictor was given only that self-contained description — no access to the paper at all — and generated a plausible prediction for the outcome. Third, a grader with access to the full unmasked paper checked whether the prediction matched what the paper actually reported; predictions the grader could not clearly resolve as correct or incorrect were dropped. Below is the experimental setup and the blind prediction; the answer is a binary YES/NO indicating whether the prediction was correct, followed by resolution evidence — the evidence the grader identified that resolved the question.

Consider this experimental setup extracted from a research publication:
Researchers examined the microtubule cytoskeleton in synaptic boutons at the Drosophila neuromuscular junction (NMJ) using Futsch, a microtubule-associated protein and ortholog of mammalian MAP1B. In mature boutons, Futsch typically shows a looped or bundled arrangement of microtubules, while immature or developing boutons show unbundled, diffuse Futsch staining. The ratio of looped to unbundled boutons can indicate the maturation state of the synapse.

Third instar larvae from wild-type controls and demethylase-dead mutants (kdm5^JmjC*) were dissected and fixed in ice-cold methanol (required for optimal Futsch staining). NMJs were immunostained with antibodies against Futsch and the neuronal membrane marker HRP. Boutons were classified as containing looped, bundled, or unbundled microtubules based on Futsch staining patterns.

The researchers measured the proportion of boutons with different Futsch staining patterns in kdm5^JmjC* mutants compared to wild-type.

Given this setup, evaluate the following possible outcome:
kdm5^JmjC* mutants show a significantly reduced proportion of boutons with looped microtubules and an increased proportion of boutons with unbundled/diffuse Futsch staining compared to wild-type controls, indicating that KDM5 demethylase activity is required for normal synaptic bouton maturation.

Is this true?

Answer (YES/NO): NO